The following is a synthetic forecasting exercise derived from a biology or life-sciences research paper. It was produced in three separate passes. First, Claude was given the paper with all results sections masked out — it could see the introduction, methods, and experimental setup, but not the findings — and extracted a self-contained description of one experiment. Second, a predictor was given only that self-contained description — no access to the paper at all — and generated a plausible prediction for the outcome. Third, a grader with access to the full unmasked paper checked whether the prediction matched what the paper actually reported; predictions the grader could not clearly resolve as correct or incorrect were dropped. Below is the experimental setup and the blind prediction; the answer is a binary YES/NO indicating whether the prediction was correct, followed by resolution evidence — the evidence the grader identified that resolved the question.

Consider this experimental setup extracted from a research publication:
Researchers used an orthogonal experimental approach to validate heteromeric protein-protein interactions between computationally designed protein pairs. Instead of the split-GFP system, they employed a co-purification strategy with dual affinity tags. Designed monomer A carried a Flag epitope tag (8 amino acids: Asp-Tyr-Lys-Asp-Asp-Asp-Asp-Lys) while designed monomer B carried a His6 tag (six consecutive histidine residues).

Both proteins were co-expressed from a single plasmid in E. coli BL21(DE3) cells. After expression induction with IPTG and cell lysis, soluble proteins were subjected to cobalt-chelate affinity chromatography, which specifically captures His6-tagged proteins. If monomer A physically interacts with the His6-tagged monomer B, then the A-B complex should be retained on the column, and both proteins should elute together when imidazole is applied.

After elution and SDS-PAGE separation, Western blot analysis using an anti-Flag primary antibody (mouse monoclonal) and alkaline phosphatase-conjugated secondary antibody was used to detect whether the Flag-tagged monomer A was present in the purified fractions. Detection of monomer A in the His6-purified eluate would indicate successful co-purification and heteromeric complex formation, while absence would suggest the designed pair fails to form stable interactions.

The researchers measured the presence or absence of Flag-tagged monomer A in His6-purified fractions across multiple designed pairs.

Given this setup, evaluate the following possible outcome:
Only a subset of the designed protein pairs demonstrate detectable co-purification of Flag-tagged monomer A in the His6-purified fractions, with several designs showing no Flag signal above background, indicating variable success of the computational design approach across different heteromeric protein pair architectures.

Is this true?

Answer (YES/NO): YES